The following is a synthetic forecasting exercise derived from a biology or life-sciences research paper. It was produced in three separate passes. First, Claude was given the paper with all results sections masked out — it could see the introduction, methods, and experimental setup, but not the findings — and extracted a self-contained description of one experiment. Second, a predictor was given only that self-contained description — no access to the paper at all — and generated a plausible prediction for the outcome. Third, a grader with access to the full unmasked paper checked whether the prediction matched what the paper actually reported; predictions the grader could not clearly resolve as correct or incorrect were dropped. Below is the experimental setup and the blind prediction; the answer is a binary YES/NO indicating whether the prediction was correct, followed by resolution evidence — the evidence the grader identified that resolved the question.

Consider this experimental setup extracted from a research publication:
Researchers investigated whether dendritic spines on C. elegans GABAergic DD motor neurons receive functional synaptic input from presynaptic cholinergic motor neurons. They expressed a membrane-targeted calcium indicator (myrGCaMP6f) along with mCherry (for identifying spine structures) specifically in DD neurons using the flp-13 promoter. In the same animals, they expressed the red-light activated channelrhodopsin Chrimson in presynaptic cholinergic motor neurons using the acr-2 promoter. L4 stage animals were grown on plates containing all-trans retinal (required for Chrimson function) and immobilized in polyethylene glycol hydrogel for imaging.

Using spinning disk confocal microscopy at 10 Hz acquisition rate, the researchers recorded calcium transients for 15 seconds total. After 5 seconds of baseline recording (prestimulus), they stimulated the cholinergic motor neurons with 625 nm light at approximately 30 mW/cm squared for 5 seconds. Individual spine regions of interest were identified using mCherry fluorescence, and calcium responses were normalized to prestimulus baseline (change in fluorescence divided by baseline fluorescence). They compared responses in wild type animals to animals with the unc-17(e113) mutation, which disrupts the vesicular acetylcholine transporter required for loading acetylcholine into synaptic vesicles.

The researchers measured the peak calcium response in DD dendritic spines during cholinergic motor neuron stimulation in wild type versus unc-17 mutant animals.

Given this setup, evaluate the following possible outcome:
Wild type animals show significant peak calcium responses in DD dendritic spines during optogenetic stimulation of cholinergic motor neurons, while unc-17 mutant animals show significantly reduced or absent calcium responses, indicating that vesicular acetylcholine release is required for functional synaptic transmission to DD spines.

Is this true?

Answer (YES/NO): YES